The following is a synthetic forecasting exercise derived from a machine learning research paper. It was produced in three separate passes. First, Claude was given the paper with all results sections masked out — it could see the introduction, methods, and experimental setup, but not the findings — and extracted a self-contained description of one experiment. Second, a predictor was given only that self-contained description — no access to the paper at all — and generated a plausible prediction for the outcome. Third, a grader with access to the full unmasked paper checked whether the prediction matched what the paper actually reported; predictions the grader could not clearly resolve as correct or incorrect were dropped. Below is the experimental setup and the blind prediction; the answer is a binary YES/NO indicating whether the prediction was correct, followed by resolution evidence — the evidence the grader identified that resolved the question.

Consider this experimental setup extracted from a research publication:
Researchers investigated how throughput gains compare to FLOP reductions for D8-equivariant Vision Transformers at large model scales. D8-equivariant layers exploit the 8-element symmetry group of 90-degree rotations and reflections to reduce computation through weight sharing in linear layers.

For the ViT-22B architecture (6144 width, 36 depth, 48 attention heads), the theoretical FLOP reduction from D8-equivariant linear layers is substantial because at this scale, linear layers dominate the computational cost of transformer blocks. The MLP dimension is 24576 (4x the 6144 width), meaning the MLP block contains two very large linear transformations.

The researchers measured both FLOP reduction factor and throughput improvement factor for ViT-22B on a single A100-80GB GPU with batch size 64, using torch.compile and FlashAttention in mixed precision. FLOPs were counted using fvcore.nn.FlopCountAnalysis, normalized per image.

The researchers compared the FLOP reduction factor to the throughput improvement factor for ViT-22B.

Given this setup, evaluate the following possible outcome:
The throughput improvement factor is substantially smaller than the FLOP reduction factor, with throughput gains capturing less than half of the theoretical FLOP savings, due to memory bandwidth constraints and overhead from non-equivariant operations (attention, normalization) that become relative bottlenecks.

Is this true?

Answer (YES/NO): NO